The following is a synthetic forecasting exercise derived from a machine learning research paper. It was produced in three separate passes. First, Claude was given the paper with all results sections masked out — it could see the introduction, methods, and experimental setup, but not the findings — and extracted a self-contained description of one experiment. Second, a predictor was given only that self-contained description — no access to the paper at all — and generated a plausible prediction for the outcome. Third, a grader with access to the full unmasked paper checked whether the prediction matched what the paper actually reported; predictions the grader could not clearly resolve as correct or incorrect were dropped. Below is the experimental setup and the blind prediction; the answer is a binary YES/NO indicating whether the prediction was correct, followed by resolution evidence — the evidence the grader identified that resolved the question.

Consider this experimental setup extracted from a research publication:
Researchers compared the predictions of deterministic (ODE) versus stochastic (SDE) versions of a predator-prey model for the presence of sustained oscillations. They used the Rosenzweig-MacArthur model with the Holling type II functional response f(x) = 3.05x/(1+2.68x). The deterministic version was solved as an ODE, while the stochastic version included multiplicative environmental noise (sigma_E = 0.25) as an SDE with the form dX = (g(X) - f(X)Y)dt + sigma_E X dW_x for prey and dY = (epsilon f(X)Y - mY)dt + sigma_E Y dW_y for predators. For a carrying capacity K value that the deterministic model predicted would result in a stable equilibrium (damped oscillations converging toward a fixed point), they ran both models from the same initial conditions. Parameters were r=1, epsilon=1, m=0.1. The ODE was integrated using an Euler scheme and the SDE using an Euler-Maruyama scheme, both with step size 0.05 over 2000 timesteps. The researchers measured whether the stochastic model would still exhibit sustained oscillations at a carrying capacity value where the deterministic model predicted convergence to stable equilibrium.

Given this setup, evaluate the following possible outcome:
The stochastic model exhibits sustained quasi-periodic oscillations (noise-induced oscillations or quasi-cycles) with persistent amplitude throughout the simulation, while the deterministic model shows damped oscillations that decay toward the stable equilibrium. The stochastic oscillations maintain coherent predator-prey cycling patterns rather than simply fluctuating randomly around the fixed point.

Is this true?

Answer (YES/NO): YES